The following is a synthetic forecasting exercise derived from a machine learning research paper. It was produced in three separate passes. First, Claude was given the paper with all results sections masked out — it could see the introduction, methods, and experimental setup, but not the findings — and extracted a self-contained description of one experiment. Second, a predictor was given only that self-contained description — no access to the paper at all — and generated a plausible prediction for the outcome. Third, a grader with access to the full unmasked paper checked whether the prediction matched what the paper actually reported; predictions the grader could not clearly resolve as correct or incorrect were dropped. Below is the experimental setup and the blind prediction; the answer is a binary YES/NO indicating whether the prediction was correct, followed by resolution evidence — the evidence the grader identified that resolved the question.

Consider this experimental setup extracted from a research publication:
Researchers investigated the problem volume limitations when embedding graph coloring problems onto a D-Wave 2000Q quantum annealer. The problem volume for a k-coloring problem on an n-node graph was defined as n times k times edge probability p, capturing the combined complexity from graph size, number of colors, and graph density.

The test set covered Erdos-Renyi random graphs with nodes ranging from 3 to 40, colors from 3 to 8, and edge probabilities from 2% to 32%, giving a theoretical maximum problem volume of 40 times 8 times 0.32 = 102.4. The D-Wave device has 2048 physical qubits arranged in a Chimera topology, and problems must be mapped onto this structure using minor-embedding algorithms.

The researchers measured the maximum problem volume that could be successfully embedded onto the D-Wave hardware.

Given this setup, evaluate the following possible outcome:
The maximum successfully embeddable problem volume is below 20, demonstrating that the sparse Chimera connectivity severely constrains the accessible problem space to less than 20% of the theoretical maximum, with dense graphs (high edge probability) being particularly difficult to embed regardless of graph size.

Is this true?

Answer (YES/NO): NO